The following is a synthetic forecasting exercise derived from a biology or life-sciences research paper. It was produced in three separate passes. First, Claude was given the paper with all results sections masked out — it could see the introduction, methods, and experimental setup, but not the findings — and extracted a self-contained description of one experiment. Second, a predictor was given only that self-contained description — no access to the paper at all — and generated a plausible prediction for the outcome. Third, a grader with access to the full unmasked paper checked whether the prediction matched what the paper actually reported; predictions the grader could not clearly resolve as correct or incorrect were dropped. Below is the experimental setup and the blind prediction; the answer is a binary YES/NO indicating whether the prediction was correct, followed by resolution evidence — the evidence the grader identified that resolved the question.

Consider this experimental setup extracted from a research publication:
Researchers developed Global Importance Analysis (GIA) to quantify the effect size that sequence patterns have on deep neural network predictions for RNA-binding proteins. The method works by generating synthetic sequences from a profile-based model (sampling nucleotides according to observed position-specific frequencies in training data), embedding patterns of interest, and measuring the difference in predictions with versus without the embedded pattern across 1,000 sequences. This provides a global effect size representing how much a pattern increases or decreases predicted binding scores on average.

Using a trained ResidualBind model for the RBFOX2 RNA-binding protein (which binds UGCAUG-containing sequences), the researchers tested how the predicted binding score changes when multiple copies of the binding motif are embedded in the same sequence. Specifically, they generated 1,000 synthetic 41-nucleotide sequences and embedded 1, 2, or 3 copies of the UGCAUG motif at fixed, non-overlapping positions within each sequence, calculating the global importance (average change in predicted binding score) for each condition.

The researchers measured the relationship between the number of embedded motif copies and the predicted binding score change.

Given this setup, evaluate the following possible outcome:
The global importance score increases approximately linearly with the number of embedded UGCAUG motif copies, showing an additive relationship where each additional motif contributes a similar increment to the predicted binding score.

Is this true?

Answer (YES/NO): YES